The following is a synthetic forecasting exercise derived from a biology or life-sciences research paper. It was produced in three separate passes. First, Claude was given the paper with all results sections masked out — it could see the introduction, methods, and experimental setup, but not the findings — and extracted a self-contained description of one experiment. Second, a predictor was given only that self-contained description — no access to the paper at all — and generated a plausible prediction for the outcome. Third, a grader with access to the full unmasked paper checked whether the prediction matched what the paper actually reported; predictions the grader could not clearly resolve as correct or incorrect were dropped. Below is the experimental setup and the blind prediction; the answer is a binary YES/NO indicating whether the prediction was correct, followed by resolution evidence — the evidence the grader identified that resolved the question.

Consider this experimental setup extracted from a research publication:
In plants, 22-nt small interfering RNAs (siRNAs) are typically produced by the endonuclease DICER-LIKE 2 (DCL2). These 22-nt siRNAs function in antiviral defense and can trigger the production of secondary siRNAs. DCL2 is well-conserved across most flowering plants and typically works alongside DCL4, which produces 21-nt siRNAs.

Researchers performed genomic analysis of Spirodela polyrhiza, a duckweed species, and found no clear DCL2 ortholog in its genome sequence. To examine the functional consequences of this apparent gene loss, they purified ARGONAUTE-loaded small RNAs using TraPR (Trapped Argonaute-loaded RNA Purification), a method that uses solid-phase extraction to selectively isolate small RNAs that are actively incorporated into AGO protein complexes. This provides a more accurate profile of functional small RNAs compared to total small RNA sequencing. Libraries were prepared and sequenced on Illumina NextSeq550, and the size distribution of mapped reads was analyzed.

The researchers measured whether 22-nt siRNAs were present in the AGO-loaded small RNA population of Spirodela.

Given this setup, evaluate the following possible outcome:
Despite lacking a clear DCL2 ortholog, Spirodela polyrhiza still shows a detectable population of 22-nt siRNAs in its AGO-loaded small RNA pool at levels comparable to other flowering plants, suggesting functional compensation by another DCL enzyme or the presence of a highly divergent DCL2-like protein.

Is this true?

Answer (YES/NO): YES